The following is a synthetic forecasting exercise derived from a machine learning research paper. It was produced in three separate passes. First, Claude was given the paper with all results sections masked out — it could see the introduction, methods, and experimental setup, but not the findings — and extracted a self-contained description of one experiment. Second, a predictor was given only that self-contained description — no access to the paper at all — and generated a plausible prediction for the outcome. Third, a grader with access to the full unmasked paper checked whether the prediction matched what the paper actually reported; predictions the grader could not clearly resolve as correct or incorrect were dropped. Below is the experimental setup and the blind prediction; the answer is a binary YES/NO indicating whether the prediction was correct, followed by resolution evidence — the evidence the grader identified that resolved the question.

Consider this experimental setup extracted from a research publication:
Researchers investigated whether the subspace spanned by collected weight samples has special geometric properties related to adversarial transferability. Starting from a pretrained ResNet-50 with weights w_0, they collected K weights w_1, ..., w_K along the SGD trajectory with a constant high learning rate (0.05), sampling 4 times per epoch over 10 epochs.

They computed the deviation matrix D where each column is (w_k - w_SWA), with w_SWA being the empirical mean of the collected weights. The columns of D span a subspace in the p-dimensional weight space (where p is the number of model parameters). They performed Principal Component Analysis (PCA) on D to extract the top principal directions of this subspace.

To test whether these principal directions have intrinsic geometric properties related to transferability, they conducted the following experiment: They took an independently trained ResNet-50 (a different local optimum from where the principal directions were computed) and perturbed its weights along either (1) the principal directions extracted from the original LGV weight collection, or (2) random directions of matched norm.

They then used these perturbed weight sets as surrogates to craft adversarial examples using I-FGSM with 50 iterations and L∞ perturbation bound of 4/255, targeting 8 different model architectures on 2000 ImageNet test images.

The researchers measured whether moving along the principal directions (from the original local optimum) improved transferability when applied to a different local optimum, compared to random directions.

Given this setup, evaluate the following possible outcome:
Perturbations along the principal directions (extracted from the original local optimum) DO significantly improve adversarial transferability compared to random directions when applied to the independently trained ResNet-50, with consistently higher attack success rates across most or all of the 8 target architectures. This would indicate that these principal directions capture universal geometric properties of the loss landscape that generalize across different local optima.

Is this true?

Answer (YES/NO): YES